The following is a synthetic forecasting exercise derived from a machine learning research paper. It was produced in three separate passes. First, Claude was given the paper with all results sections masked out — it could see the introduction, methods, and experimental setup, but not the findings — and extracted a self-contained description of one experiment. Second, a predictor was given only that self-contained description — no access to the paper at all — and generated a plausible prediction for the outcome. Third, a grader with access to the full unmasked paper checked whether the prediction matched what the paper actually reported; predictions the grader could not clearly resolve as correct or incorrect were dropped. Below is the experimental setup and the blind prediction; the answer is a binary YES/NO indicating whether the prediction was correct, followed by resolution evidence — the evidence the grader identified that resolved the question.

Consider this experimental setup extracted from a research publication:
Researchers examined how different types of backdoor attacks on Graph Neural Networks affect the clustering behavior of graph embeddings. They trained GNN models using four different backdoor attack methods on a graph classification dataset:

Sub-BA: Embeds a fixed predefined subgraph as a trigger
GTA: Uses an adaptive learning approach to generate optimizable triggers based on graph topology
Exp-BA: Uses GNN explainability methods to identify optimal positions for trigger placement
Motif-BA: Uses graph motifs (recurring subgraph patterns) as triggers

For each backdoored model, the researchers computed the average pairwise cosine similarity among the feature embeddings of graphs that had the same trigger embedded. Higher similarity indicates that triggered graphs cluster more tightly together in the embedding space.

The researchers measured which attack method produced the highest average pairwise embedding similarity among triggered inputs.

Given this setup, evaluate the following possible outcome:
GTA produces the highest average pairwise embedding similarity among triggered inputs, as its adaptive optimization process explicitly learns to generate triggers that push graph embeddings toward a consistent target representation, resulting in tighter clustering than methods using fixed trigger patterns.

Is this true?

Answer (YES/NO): NO